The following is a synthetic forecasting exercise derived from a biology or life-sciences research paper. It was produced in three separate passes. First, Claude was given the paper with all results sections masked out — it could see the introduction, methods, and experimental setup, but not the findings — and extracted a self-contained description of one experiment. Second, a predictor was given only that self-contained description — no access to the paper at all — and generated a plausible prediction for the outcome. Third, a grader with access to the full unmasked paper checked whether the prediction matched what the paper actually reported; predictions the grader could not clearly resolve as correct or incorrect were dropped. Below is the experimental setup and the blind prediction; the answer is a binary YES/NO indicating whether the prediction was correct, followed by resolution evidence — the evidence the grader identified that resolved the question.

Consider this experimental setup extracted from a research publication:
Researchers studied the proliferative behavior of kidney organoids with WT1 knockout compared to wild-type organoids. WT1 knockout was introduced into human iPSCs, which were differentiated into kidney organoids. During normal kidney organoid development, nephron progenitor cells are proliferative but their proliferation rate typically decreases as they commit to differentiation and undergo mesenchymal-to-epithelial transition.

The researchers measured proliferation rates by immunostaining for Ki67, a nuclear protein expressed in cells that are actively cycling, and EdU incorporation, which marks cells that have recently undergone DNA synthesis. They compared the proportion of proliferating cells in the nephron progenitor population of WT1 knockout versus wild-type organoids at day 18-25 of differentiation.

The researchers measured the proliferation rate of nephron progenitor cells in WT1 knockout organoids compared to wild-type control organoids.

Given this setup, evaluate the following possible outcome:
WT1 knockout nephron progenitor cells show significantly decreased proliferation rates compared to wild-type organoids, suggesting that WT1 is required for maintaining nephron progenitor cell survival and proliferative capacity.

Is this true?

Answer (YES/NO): NO